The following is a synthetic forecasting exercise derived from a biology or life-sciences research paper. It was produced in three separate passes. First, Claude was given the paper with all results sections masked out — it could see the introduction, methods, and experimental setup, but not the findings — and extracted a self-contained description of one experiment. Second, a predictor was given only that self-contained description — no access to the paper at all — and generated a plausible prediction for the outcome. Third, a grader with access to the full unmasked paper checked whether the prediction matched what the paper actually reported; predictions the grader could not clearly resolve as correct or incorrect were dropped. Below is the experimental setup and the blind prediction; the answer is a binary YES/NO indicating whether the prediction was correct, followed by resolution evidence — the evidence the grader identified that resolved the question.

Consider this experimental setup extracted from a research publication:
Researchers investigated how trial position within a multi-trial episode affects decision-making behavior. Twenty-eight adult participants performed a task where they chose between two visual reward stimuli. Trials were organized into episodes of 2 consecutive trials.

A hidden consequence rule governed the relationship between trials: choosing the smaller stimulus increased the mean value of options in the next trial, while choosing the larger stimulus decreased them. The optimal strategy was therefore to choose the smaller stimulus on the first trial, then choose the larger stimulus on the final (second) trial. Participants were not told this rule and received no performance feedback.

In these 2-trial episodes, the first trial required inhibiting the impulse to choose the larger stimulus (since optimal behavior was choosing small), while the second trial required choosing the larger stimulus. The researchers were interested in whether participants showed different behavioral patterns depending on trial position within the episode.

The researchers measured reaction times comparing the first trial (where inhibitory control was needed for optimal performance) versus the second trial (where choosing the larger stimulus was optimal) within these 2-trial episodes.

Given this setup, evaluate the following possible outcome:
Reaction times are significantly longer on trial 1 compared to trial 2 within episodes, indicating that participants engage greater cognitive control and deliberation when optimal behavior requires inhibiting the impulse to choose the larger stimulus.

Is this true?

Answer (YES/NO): YES